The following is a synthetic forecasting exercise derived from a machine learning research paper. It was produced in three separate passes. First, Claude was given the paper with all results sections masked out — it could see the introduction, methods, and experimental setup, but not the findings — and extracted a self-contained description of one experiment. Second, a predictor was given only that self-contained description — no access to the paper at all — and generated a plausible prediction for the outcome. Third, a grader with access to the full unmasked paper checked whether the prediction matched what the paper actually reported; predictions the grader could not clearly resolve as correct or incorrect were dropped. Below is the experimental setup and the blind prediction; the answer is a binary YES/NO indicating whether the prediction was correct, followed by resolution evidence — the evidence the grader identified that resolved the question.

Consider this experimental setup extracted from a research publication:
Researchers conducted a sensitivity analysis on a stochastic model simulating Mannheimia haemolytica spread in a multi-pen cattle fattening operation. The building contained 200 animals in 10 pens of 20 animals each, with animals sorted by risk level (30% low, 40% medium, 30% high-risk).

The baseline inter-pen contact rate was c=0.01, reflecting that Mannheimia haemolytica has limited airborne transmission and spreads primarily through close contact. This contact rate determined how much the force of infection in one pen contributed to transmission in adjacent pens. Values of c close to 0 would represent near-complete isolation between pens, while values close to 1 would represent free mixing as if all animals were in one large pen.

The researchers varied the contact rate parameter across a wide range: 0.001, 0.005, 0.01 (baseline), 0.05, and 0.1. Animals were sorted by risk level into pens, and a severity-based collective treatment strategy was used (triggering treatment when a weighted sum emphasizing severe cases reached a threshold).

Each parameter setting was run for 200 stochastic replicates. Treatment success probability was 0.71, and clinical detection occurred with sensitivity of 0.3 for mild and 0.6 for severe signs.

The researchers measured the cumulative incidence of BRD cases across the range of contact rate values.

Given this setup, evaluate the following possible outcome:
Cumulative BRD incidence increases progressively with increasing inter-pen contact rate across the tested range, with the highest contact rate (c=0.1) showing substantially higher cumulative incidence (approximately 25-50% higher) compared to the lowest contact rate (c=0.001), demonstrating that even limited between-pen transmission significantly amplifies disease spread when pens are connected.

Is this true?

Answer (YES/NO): NO